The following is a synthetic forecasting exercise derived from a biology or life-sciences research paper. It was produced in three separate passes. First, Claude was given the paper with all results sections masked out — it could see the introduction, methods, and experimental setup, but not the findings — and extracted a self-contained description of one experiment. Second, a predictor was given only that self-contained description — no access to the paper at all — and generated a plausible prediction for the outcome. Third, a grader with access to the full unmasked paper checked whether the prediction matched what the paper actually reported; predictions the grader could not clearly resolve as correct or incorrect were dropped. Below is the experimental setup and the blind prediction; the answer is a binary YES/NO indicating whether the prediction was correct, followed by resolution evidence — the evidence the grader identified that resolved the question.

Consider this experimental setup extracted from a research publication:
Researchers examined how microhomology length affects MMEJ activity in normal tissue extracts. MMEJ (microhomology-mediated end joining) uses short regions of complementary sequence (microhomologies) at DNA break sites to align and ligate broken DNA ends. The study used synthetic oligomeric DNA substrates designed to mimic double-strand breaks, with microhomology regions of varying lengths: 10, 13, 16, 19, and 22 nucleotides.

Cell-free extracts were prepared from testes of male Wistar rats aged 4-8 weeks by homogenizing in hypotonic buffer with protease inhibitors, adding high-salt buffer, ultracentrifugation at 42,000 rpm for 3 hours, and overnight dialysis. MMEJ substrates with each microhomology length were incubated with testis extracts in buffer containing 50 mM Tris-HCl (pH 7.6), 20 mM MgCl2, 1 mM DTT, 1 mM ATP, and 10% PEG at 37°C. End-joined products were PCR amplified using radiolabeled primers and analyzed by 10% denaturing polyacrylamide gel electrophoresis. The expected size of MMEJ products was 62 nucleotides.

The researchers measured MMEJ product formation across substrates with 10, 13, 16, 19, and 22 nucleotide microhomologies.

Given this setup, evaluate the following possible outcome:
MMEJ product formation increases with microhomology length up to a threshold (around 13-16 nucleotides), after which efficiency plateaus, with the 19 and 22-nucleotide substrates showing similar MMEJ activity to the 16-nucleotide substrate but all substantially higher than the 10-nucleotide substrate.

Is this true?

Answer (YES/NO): NO